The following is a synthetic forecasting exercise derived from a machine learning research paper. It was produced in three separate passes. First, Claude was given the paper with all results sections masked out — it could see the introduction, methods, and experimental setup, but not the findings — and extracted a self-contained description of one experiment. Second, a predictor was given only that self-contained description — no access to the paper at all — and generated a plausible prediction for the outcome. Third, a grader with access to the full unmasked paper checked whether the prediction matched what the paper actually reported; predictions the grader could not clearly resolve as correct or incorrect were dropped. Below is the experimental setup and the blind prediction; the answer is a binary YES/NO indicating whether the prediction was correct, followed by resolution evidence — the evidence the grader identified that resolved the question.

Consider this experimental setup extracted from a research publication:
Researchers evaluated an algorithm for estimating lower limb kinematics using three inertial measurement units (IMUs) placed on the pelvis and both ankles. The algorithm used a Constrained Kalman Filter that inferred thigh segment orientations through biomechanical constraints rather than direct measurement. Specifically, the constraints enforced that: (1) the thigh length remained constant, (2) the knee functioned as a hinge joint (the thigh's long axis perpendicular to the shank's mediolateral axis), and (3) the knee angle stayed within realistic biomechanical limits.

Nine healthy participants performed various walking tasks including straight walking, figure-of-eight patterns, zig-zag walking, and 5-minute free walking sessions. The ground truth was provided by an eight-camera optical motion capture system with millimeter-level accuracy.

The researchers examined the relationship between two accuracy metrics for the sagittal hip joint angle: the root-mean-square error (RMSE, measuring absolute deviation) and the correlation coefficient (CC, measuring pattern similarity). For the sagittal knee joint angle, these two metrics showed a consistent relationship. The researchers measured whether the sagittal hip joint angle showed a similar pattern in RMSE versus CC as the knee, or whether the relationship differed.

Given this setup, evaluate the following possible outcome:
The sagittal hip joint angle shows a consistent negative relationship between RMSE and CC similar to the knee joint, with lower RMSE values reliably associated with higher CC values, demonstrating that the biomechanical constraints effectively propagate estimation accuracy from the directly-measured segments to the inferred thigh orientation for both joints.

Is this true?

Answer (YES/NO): NO